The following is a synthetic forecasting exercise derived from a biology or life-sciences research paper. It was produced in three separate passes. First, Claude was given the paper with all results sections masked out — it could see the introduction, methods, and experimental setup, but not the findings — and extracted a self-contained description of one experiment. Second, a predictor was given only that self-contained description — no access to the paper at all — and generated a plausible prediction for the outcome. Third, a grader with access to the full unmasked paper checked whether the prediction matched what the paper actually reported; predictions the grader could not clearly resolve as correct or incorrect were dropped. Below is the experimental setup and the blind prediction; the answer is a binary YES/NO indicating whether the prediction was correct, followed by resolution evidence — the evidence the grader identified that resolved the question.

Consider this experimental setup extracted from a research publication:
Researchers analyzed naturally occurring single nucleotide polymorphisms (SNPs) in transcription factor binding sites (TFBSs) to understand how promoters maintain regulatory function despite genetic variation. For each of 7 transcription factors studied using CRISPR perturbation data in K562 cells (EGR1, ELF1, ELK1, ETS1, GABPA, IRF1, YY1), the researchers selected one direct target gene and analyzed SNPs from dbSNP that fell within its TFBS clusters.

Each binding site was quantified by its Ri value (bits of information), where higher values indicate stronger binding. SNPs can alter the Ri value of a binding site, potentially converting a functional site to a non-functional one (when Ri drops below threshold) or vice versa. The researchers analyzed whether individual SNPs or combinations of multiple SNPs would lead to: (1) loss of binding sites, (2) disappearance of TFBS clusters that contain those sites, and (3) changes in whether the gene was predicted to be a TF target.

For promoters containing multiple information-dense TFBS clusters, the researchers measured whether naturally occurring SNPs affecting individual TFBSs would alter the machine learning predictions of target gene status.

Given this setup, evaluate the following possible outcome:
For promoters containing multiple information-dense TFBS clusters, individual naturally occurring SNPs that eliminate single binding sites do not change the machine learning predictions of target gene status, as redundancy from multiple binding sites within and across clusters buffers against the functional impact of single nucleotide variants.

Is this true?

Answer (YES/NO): YES